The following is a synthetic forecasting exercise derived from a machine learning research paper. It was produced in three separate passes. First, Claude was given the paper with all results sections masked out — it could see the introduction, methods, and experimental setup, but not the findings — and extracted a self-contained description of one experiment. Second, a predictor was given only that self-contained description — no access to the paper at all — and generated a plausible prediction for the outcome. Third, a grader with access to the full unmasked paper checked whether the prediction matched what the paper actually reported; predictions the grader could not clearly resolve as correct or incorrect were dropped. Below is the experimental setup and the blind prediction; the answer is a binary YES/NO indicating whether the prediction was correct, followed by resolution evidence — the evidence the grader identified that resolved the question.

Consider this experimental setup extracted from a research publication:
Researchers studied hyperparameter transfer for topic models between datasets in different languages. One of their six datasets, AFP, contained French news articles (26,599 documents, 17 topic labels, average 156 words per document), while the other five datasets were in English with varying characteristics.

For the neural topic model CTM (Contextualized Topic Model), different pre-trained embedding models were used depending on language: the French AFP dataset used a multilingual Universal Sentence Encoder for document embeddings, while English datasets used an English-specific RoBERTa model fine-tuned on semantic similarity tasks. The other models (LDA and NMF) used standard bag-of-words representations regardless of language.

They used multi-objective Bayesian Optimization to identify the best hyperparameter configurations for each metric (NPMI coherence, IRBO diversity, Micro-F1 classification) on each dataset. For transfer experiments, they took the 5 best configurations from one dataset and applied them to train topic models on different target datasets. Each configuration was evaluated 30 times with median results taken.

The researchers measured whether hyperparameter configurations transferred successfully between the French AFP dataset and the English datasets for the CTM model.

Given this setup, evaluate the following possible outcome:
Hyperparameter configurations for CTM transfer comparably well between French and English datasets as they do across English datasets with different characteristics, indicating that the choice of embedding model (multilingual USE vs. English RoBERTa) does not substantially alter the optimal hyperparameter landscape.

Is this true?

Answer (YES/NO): YES